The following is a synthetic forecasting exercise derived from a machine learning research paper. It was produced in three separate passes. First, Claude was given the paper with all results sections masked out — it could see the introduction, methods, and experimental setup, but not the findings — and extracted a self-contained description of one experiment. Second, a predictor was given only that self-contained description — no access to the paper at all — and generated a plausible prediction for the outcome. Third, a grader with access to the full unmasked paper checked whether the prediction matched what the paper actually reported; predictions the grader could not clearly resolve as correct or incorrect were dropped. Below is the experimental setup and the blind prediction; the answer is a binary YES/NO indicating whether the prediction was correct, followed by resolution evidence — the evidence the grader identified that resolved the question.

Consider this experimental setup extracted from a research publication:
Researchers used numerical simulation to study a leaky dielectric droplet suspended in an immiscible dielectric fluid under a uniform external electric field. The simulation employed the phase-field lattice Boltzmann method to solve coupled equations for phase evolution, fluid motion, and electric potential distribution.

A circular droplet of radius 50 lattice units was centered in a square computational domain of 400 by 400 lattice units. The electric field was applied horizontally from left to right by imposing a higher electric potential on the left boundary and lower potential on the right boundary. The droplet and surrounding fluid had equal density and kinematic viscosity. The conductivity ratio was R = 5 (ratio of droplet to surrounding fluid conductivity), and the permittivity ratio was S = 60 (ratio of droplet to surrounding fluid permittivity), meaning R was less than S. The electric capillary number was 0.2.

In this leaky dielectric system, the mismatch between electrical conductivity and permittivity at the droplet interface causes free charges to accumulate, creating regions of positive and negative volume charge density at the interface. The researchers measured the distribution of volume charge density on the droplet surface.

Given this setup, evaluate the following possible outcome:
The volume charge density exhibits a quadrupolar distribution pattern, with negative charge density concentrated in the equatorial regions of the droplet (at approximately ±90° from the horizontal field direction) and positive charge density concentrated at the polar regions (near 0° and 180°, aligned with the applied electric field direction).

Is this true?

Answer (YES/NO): NO